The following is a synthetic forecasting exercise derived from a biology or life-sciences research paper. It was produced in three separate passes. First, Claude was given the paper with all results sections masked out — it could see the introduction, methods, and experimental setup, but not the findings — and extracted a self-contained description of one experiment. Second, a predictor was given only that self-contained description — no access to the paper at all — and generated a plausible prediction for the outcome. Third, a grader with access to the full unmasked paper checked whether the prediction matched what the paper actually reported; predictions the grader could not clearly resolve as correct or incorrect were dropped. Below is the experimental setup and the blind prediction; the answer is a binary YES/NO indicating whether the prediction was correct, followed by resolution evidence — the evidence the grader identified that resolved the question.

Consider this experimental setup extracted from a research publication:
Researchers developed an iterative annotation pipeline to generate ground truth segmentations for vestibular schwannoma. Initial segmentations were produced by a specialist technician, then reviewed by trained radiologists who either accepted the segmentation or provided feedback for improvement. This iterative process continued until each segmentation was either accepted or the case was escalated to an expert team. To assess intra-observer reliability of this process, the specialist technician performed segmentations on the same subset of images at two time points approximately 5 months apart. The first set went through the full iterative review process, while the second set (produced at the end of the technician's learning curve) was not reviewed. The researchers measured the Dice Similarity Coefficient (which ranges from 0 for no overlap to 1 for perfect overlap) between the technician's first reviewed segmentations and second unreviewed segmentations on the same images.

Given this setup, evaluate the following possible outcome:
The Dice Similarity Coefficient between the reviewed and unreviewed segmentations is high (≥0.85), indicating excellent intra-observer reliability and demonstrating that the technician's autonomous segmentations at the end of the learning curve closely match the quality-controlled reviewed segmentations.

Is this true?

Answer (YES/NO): NO